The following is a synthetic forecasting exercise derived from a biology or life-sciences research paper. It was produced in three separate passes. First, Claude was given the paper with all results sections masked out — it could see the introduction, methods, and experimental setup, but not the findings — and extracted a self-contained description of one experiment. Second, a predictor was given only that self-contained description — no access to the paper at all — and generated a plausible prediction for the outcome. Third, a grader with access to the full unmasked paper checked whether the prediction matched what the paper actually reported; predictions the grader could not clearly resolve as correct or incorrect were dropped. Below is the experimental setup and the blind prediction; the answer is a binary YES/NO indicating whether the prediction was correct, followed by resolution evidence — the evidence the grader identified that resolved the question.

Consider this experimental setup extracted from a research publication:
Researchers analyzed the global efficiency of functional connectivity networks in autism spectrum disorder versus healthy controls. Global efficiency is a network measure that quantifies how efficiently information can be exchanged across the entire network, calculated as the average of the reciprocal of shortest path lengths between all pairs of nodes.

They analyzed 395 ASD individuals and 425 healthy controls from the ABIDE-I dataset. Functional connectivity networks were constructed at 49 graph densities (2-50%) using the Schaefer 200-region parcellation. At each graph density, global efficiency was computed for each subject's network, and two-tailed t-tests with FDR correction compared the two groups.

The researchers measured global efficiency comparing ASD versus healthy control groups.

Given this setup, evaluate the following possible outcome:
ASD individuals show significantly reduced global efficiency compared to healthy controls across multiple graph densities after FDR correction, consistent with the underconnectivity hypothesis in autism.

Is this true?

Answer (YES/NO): NO